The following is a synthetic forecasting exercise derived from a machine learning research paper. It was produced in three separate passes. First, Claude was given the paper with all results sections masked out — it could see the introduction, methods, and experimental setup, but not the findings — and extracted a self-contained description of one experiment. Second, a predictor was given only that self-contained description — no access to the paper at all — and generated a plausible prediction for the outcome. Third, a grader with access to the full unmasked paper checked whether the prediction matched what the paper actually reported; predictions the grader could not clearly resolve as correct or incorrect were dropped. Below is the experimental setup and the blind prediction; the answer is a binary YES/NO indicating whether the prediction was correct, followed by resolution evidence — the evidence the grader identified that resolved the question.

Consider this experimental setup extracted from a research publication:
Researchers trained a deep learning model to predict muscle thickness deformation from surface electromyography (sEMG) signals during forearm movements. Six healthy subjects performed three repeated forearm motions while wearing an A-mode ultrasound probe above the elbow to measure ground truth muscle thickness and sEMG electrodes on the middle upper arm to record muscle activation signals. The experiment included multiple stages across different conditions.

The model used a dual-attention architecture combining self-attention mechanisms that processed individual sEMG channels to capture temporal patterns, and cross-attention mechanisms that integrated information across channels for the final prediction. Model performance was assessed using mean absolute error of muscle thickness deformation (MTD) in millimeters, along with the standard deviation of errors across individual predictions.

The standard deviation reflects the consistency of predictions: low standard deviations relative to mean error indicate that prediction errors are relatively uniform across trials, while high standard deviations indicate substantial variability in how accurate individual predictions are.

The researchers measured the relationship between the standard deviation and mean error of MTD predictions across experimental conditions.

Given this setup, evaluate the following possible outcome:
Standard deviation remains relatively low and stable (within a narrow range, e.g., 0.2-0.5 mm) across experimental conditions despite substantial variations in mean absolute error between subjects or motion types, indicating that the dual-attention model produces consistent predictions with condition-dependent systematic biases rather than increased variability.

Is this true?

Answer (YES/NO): NO